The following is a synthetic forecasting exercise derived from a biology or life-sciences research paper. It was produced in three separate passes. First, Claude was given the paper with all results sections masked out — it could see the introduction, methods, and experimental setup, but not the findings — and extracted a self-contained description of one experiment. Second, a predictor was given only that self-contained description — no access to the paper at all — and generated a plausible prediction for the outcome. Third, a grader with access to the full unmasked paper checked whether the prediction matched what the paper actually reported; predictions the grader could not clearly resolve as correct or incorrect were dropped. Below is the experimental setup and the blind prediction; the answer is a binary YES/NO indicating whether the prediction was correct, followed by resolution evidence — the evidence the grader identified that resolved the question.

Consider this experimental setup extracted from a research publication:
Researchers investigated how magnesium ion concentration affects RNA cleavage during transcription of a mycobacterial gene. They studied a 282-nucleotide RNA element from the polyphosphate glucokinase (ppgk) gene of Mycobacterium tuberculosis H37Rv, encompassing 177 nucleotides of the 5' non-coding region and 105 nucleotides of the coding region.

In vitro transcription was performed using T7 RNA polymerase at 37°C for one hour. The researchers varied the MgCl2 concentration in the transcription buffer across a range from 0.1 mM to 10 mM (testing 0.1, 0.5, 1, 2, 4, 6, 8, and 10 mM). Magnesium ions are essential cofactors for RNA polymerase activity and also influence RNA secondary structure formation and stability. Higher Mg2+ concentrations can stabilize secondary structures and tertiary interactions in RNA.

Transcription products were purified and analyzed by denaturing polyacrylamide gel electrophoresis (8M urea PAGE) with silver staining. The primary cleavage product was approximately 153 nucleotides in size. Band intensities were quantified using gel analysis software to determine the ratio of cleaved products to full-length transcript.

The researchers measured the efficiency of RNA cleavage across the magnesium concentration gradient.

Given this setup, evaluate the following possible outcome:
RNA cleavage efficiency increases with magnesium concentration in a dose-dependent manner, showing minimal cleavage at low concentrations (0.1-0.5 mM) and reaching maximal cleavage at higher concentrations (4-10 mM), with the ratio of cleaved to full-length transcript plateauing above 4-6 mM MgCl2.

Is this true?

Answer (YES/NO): NO